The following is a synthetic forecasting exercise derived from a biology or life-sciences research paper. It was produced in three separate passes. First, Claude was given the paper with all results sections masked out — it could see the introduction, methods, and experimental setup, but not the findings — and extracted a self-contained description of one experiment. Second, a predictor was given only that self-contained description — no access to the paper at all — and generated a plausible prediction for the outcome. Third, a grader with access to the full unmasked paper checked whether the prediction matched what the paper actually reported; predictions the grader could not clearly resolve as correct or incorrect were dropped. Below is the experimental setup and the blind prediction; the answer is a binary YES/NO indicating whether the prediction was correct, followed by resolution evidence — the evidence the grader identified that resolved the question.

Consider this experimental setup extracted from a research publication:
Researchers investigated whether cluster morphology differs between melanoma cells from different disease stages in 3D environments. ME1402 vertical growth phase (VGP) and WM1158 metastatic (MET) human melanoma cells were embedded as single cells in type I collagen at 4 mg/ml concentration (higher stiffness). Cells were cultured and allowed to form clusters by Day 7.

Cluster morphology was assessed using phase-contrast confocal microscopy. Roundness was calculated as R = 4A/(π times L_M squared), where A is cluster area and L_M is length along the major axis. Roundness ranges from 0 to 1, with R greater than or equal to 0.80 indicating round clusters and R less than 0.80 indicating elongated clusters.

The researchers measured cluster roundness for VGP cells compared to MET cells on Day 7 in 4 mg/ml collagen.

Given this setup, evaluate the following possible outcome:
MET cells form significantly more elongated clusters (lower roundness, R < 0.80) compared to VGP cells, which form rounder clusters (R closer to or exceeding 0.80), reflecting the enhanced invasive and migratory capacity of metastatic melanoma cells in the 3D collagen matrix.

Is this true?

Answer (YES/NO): NO